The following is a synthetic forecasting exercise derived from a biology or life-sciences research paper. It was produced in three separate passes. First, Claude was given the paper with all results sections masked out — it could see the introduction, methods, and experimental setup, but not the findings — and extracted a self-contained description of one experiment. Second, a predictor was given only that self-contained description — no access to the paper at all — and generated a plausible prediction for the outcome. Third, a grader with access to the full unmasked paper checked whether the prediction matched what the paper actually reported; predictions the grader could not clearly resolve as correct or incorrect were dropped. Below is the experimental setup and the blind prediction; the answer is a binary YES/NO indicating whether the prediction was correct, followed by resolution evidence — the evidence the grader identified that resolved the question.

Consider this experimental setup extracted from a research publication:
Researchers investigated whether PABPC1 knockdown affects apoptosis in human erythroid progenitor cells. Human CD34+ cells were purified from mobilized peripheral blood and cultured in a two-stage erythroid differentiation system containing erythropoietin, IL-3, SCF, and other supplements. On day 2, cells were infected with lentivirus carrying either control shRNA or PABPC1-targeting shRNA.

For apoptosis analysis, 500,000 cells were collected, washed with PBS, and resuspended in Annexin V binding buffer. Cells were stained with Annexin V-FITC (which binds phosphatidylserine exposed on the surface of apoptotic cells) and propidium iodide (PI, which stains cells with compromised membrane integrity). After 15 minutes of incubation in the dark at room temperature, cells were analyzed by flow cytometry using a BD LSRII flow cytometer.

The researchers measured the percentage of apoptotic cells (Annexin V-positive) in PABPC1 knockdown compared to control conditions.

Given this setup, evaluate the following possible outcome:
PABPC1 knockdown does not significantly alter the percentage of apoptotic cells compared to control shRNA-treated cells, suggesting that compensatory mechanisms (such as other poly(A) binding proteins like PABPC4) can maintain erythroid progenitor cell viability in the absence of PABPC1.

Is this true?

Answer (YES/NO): NO